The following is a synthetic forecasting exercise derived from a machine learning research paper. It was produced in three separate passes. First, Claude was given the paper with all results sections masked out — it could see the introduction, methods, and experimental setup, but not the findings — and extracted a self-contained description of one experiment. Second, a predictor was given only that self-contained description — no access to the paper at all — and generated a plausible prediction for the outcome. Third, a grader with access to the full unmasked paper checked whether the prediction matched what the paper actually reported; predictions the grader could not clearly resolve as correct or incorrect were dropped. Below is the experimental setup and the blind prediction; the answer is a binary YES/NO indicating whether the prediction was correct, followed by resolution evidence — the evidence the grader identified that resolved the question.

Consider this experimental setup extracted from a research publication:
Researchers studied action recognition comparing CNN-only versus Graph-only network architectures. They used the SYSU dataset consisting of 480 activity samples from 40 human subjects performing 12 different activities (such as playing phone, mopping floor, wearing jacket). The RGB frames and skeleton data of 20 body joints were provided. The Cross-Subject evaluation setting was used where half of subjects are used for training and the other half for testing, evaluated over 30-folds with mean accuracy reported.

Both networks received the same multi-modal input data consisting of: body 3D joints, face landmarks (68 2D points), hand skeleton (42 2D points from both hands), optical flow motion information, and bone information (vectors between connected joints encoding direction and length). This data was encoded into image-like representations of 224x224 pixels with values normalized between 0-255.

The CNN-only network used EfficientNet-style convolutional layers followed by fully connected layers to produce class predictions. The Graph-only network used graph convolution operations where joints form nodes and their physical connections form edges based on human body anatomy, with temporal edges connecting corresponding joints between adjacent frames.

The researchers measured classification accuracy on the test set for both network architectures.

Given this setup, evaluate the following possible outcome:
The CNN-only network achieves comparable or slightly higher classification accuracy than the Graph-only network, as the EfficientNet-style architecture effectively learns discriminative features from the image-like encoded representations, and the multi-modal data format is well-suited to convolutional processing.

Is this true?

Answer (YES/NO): NO